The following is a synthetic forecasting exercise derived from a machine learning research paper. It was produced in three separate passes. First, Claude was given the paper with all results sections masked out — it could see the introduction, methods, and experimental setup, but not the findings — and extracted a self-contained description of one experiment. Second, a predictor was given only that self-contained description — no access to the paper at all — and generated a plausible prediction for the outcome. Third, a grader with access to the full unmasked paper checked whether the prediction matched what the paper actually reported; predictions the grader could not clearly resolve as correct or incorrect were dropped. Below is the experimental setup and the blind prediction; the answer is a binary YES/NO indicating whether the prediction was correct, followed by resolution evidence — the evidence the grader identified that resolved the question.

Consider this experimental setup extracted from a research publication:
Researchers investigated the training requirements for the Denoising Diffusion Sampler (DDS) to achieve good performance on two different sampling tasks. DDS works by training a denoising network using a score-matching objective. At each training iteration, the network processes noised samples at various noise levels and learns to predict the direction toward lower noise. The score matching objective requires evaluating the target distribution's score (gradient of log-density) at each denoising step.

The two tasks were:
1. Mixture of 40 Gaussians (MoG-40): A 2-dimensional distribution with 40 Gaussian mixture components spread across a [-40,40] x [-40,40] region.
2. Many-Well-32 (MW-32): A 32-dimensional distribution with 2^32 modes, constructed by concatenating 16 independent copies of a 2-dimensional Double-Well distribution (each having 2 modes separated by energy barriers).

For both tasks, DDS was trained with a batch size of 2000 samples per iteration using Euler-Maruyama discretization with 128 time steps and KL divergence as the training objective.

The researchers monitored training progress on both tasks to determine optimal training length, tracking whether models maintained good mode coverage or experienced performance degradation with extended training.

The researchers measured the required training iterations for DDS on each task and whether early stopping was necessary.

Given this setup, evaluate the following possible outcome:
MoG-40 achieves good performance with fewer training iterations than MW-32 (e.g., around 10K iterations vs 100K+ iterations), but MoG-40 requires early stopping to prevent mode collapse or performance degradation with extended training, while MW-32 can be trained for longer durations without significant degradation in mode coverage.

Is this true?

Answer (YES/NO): NO